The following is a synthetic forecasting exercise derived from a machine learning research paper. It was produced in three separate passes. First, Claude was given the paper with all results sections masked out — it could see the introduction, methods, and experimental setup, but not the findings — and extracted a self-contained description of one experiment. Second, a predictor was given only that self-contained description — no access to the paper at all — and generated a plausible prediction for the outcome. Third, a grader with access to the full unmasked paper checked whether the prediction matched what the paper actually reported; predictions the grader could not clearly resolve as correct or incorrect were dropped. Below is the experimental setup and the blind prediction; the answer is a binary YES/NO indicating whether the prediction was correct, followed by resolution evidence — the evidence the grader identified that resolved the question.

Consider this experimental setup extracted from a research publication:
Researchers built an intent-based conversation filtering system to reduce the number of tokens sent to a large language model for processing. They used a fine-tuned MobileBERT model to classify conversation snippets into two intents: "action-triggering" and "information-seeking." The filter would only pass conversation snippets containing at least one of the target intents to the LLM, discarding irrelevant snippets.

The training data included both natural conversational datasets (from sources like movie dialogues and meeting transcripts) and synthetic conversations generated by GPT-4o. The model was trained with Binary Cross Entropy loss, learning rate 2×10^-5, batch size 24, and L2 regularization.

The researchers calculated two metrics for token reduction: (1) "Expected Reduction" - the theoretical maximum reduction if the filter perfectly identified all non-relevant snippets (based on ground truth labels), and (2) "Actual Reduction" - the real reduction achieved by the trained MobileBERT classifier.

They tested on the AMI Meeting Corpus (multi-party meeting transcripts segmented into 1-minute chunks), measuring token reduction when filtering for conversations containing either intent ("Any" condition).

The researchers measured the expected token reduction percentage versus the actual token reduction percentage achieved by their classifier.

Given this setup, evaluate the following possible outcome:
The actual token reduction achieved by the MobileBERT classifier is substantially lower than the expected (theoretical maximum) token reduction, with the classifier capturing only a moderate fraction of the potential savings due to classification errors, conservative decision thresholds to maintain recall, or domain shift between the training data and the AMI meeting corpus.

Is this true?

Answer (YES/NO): NO